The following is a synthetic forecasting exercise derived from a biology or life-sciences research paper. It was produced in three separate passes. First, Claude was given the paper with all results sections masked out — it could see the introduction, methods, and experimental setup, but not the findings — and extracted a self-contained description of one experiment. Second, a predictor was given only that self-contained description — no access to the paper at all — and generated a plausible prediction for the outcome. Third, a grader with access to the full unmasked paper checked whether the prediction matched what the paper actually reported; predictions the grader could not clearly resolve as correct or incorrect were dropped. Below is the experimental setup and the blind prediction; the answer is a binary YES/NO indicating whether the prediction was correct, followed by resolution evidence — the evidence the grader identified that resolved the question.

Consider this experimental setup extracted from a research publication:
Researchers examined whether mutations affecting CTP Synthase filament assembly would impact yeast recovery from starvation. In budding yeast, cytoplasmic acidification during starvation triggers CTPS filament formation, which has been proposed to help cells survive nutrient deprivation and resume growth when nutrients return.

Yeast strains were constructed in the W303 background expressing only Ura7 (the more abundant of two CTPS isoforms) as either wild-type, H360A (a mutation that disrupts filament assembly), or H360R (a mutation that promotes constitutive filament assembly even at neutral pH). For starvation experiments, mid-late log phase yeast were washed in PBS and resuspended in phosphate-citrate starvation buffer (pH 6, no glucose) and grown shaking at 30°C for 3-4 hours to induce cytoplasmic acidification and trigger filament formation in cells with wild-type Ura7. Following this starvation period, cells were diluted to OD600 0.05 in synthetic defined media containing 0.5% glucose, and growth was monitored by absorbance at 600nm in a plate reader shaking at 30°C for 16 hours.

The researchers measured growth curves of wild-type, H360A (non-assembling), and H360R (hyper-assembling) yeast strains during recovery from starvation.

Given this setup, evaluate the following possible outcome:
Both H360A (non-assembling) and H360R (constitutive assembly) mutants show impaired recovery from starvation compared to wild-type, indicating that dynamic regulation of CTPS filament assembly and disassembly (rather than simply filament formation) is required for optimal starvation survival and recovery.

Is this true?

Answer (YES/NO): NO